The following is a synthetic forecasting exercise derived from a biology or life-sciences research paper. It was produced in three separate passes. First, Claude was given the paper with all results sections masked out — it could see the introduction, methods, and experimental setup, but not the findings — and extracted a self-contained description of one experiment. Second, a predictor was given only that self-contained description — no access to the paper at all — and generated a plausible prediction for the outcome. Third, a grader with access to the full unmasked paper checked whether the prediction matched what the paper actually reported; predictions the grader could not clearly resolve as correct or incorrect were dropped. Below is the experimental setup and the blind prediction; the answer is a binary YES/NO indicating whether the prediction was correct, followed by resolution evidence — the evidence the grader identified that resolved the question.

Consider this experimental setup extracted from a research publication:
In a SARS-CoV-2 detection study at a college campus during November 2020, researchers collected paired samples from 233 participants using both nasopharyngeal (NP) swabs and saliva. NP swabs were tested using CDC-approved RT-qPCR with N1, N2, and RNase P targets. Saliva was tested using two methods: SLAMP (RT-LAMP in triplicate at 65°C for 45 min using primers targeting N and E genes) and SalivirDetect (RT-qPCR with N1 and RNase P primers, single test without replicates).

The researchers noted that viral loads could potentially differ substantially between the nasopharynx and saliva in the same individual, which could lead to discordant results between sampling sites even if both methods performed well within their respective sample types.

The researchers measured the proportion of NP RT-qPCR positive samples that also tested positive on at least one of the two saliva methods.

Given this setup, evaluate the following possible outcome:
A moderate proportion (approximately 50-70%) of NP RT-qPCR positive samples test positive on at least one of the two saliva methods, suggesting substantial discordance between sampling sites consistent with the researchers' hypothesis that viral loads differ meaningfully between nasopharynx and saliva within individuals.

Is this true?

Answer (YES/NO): NO